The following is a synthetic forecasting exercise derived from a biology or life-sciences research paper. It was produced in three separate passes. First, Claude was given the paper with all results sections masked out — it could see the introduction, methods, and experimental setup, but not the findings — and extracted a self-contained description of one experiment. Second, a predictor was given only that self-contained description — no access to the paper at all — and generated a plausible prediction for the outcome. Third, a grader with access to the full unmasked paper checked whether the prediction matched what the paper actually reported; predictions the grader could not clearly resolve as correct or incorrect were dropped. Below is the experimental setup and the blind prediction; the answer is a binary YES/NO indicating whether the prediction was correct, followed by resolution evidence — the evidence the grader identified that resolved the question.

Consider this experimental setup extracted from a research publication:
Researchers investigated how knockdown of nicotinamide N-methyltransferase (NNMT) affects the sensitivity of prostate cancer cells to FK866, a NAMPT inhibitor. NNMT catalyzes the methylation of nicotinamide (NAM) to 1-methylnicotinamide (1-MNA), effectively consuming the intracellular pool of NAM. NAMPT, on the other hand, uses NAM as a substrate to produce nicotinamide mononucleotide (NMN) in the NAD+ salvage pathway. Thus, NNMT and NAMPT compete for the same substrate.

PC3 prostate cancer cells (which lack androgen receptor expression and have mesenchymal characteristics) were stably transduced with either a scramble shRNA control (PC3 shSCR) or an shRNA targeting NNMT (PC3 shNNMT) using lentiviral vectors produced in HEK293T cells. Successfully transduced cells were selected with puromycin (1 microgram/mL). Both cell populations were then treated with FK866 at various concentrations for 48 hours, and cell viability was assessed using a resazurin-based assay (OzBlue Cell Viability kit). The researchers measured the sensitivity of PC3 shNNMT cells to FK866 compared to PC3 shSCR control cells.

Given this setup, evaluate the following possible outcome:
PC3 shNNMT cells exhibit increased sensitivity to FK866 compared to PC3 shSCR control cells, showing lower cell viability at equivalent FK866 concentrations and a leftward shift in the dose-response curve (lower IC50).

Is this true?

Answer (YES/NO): NO